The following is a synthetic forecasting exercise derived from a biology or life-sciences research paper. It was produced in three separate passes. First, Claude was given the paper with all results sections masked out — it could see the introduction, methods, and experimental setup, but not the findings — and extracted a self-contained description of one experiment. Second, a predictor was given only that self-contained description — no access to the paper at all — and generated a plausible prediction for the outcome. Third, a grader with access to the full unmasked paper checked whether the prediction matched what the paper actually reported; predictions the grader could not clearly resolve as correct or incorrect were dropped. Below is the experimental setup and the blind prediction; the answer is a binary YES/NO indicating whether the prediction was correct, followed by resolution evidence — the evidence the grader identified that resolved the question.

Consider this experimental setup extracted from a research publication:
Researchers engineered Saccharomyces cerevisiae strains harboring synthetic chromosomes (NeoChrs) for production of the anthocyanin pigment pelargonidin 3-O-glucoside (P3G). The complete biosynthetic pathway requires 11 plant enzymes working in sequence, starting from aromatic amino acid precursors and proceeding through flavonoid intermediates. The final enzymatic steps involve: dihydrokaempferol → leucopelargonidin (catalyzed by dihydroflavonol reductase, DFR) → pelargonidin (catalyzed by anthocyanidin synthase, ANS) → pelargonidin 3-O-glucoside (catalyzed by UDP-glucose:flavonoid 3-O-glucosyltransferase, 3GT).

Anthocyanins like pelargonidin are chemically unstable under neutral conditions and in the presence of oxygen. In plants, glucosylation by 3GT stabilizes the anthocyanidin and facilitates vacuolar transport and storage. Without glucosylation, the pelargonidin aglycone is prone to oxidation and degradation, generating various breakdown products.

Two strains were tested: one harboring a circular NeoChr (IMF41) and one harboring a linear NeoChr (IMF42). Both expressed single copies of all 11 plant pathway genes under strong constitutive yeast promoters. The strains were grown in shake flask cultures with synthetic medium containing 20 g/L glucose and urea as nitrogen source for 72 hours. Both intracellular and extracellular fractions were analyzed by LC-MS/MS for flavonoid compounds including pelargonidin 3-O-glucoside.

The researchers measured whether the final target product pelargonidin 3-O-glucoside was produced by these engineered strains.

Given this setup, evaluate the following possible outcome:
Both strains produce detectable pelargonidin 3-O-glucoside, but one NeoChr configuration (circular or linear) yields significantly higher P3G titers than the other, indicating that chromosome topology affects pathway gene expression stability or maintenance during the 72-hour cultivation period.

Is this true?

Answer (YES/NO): NO